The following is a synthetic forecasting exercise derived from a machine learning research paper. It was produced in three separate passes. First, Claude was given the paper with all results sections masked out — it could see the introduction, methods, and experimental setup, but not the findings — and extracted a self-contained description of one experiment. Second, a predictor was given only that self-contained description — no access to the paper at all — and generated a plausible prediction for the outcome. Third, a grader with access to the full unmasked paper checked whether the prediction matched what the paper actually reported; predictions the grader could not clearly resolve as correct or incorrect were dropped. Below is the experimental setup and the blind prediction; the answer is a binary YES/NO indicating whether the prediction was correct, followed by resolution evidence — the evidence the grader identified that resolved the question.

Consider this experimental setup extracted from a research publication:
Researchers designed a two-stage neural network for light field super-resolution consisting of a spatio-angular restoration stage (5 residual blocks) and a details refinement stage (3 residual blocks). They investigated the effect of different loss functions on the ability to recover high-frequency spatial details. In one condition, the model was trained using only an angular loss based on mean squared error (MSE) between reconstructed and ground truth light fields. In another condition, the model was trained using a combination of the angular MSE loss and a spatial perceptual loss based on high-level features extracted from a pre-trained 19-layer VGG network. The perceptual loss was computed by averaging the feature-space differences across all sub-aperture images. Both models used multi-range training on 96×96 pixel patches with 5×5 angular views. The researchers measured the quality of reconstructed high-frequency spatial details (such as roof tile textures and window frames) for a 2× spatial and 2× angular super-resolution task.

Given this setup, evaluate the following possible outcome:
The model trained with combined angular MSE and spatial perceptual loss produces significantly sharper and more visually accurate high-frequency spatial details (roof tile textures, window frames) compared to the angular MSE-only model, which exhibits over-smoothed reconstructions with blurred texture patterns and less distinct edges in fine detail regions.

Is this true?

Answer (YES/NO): YES